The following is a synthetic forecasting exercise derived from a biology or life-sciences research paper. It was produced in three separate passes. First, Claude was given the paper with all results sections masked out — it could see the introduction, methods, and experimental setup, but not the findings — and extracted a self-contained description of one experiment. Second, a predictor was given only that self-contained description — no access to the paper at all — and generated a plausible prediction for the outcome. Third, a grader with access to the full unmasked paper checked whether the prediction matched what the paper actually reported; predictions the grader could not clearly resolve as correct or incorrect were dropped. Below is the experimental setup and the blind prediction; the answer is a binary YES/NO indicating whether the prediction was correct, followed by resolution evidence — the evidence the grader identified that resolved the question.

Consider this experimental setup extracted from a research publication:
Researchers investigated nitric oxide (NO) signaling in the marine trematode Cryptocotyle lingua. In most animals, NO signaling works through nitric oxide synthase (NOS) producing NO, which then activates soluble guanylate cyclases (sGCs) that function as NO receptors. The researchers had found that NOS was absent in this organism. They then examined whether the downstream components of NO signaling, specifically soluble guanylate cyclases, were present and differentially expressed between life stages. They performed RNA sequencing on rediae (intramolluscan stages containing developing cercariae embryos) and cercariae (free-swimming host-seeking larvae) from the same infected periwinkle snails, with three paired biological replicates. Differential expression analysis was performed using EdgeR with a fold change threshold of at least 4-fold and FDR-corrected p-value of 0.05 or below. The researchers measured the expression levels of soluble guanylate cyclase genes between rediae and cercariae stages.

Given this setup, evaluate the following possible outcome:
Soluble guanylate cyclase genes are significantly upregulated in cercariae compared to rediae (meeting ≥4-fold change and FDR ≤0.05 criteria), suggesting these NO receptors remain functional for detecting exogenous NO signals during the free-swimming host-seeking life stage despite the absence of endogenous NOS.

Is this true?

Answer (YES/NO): YES